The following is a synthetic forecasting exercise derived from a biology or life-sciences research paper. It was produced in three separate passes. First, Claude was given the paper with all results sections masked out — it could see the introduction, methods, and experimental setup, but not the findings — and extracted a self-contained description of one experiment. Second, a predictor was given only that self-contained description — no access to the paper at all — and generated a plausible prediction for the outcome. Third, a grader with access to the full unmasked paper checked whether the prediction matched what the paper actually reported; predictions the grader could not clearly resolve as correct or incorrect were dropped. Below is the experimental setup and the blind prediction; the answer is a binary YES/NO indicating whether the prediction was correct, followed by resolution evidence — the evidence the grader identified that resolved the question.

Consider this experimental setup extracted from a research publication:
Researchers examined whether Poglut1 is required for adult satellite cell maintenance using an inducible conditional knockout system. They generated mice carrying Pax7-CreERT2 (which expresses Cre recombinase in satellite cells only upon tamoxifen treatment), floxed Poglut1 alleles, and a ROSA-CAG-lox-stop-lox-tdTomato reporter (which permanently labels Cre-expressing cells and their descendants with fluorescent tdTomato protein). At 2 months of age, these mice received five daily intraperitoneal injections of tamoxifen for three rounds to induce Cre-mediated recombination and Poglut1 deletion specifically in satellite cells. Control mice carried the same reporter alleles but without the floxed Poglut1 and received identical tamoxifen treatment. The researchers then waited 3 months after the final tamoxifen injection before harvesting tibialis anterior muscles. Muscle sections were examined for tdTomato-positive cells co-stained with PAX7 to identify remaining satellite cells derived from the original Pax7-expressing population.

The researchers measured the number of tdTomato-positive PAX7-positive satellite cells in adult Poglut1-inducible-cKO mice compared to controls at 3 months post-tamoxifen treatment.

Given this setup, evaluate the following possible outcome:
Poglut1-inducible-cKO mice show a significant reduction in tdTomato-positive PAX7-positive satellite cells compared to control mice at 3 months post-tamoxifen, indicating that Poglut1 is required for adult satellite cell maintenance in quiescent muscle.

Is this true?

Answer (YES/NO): YES